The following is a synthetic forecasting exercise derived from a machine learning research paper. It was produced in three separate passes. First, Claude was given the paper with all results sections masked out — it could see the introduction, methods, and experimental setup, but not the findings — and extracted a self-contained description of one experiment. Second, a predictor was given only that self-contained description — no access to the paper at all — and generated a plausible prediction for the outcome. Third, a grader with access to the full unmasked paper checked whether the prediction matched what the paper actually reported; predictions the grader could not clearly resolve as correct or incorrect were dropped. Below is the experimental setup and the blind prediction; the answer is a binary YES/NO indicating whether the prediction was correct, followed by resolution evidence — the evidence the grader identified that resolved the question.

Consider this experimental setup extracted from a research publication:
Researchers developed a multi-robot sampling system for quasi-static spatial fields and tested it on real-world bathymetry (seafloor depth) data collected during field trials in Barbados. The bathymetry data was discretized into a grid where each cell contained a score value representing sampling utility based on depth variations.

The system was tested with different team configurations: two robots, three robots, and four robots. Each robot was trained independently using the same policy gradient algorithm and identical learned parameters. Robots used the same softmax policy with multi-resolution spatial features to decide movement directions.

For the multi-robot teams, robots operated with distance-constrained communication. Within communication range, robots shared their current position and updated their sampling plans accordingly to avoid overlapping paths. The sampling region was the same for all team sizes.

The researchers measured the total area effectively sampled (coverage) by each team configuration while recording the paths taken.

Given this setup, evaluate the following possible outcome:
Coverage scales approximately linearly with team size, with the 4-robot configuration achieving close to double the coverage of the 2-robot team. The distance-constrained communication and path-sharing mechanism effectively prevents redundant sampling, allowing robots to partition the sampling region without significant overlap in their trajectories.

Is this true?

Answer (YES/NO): NO